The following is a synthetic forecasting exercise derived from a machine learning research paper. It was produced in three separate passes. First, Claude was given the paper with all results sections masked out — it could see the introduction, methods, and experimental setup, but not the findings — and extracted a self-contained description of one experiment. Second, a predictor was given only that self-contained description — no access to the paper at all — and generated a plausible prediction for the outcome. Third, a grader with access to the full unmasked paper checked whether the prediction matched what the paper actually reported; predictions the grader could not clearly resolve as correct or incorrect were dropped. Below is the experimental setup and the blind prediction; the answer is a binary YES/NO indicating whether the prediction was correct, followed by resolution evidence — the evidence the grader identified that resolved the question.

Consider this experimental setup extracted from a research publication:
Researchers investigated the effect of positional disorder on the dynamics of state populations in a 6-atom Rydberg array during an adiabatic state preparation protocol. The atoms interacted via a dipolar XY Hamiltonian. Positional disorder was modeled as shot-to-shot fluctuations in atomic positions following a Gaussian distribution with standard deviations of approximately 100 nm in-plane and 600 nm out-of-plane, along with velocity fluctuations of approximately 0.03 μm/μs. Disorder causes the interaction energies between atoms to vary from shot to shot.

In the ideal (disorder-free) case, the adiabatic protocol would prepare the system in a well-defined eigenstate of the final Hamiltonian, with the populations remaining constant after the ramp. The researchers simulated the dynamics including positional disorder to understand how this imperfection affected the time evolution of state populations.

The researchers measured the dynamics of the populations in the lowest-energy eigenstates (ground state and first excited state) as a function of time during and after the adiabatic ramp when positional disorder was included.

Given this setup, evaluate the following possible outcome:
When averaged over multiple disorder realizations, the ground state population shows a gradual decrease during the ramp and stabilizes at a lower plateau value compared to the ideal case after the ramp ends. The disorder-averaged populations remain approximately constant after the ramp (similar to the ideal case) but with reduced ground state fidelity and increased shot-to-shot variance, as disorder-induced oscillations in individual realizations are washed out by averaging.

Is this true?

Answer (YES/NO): NO